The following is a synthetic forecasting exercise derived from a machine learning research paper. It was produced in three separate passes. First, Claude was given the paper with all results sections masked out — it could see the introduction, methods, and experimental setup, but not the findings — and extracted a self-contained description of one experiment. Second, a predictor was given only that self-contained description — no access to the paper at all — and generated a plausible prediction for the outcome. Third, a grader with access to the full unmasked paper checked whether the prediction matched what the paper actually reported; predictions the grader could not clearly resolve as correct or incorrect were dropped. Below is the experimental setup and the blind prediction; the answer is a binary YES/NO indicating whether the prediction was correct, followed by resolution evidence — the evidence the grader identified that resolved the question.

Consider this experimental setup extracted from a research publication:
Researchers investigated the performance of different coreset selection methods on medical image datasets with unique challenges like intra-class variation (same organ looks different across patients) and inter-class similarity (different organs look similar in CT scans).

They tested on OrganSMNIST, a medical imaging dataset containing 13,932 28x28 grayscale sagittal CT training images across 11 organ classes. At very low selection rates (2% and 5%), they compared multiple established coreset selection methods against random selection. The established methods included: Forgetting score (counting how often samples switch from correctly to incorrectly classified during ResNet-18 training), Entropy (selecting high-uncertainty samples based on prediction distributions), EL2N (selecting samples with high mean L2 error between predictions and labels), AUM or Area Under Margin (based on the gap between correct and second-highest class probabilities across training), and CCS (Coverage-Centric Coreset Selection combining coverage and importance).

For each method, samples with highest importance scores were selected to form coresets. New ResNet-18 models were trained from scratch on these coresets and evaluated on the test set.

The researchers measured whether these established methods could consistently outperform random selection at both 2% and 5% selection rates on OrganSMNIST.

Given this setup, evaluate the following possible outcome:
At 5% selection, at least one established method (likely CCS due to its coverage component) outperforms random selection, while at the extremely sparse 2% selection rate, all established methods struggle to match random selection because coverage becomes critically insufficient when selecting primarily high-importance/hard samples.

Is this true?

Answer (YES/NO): NO